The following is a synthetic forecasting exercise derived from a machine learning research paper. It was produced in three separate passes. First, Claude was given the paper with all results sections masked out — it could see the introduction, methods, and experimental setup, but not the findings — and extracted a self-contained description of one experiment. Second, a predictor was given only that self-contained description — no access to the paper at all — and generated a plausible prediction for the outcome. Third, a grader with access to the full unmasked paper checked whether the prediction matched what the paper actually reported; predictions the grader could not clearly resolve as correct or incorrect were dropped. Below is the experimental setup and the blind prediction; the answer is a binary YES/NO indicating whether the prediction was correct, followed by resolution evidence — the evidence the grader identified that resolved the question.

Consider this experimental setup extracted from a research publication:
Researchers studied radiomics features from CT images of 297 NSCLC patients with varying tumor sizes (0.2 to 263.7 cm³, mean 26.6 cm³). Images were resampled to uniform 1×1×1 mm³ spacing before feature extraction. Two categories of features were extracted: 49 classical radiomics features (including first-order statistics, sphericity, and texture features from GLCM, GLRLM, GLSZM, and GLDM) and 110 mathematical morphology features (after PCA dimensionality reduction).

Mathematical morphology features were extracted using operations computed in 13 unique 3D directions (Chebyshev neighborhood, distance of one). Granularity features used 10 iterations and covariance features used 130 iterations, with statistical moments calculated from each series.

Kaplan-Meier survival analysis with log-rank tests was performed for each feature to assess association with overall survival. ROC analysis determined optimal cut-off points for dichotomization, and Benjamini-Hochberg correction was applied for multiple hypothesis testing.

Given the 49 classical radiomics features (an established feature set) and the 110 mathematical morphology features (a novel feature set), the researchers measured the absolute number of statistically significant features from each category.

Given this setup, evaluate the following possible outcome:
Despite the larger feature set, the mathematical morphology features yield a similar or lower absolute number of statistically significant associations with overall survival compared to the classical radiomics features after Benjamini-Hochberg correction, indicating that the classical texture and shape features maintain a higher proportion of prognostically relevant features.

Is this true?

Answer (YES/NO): YES